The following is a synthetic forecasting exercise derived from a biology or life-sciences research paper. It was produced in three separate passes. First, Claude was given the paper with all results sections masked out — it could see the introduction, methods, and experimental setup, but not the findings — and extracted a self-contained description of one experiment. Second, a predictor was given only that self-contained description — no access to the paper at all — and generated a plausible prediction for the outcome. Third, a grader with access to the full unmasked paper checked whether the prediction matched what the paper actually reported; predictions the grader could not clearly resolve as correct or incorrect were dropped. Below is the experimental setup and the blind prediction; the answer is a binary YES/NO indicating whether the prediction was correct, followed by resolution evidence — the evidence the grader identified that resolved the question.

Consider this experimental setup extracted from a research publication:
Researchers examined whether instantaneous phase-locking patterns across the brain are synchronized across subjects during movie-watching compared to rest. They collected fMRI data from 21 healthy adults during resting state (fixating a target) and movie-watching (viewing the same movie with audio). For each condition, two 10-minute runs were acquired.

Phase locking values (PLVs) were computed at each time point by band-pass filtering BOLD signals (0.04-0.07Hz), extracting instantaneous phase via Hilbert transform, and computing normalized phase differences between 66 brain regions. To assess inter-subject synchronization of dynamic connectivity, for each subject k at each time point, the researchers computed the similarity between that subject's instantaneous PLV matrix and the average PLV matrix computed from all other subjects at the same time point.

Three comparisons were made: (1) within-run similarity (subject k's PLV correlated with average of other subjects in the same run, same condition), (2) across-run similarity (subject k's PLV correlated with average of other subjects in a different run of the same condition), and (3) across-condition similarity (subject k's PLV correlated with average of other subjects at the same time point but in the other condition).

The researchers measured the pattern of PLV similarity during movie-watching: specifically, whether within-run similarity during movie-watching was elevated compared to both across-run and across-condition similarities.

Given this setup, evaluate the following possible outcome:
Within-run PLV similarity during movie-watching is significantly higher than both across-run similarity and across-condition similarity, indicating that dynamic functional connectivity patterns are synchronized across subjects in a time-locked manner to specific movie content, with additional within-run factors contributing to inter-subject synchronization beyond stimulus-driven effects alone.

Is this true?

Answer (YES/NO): YES